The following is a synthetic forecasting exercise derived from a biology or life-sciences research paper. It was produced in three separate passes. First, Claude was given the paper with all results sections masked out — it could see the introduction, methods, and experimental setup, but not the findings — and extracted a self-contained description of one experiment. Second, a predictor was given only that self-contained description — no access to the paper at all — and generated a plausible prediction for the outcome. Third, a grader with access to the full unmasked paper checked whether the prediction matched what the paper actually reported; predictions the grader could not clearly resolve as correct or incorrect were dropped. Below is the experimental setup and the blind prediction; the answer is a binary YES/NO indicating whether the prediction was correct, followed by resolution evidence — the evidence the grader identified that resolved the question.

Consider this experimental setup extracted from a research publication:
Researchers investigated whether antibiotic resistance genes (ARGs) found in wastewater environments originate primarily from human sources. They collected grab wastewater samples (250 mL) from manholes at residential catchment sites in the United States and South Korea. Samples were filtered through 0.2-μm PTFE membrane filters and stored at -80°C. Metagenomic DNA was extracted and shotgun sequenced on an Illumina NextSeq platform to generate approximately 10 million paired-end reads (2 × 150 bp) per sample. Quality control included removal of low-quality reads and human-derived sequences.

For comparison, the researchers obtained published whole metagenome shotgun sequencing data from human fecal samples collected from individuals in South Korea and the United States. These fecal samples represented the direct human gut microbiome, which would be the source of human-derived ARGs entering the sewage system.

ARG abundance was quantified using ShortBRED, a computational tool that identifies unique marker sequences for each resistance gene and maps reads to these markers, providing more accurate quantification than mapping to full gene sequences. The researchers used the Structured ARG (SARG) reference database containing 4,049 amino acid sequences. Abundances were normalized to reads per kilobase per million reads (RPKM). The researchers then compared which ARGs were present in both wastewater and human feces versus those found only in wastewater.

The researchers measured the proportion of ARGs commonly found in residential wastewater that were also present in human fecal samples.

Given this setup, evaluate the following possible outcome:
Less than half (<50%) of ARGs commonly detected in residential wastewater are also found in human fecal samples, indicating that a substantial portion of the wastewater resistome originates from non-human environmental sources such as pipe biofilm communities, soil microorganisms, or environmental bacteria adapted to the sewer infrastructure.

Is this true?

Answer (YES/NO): NO